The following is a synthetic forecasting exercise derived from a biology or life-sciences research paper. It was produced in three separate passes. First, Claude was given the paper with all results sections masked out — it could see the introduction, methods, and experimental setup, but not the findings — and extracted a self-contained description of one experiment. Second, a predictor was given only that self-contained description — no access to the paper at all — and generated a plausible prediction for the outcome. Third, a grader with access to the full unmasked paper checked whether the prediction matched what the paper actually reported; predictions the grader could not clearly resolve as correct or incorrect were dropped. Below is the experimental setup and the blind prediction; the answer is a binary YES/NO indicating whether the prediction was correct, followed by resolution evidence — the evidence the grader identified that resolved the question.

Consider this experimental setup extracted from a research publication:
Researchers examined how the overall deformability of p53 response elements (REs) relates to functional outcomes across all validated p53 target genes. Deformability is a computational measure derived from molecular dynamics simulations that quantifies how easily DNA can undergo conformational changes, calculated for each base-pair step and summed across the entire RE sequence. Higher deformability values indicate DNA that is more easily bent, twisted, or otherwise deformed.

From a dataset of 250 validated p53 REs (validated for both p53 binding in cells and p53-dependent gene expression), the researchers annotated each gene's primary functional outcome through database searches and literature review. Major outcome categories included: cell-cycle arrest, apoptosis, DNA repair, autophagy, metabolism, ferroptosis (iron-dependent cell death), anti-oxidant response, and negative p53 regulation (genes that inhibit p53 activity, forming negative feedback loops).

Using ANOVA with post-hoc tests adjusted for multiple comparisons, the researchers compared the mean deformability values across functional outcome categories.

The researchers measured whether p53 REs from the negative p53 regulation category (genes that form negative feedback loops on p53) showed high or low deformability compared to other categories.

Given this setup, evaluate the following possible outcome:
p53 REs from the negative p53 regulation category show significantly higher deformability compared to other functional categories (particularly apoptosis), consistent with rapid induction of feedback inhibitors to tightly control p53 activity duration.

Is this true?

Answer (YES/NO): NO